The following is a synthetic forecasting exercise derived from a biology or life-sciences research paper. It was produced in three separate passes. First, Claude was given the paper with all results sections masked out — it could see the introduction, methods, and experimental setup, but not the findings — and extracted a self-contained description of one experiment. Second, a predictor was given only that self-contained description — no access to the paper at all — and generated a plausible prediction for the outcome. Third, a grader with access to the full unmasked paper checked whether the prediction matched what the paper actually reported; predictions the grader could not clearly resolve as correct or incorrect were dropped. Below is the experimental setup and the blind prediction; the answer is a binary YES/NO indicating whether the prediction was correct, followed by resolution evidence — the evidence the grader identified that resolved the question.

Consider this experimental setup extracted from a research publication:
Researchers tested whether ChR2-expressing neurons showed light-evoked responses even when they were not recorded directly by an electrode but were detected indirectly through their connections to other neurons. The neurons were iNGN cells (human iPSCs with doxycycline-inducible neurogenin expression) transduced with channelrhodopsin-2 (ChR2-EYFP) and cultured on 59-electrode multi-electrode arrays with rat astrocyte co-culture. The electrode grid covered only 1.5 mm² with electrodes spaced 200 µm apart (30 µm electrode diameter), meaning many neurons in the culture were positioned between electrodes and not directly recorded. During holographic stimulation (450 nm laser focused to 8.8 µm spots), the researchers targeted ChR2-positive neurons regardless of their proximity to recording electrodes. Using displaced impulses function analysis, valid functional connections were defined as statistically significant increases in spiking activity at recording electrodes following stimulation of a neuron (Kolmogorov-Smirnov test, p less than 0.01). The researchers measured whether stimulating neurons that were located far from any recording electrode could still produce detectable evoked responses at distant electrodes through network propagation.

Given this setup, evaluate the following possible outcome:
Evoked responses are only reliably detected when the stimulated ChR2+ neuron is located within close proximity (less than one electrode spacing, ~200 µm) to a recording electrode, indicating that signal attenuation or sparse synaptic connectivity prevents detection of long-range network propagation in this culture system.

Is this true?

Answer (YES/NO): NO